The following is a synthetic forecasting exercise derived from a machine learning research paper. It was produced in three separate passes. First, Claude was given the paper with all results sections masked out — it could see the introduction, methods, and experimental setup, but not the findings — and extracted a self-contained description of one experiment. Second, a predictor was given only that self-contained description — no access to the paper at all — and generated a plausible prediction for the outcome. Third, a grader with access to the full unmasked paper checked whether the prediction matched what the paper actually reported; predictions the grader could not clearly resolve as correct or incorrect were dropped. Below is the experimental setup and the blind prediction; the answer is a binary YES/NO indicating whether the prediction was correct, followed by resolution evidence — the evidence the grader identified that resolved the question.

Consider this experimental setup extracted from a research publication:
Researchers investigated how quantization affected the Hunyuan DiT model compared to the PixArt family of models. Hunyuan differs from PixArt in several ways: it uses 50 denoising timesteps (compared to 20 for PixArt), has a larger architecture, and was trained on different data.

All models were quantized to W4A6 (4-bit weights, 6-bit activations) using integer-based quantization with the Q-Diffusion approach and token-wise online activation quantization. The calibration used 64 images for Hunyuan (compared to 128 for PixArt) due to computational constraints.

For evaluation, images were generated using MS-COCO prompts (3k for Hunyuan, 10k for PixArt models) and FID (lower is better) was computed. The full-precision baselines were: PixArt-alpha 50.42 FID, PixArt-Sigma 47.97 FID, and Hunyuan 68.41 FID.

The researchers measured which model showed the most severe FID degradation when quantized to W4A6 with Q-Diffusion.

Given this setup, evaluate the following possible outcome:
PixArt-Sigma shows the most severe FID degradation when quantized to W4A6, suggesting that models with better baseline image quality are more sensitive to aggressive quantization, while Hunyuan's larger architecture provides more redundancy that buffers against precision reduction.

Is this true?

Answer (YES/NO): NO